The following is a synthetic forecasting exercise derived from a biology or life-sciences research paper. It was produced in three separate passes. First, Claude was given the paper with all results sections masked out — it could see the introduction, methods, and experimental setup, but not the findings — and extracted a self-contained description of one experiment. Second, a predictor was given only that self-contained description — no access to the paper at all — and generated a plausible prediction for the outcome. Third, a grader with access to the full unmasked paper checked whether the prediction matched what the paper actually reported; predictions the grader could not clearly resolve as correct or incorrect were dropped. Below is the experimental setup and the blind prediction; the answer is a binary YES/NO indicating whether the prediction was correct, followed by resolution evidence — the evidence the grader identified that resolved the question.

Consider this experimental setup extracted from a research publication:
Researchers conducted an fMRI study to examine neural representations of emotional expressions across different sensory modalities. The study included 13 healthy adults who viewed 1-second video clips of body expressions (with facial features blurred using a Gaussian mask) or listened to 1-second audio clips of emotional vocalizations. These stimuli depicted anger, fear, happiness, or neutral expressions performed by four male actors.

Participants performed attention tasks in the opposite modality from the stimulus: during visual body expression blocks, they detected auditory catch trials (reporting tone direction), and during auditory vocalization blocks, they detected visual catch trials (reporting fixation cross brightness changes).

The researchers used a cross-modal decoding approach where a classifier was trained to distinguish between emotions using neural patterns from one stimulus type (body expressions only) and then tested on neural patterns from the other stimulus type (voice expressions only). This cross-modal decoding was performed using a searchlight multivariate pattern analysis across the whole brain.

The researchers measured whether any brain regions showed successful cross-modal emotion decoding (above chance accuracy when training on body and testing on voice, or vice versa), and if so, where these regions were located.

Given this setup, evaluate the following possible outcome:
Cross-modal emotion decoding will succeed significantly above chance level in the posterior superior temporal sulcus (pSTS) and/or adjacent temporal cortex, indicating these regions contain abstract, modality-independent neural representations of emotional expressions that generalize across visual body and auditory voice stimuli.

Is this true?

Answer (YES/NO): NO